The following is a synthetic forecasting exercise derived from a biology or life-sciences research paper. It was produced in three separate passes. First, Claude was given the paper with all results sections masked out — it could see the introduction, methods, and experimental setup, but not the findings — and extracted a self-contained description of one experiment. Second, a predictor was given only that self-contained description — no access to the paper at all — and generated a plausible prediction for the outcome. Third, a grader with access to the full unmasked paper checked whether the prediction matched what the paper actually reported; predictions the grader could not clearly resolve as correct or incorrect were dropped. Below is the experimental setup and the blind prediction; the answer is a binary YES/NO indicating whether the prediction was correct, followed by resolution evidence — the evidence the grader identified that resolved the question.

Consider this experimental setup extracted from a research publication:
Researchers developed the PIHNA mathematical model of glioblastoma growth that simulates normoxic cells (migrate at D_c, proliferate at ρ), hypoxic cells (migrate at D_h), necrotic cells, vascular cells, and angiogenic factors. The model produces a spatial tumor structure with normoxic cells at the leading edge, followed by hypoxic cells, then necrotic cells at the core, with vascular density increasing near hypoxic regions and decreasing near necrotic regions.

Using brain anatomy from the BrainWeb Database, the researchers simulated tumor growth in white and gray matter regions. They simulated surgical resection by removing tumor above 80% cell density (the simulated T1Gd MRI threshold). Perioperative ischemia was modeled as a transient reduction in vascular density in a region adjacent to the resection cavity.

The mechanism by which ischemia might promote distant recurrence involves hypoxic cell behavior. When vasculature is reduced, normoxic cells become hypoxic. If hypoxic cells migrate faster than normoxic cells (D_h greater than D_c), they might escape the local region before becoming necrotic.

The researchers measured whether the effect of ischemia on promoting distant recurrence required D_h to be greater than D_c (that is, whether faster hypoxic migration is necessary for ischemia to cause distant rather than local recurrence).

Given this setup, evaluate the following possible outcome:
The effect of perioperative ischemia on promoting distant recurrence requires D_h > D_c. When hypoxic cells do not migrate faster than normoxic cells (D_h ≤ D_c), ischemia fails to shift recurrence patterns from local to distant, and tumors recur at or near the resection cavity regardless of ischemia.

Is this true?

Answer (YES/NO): NO